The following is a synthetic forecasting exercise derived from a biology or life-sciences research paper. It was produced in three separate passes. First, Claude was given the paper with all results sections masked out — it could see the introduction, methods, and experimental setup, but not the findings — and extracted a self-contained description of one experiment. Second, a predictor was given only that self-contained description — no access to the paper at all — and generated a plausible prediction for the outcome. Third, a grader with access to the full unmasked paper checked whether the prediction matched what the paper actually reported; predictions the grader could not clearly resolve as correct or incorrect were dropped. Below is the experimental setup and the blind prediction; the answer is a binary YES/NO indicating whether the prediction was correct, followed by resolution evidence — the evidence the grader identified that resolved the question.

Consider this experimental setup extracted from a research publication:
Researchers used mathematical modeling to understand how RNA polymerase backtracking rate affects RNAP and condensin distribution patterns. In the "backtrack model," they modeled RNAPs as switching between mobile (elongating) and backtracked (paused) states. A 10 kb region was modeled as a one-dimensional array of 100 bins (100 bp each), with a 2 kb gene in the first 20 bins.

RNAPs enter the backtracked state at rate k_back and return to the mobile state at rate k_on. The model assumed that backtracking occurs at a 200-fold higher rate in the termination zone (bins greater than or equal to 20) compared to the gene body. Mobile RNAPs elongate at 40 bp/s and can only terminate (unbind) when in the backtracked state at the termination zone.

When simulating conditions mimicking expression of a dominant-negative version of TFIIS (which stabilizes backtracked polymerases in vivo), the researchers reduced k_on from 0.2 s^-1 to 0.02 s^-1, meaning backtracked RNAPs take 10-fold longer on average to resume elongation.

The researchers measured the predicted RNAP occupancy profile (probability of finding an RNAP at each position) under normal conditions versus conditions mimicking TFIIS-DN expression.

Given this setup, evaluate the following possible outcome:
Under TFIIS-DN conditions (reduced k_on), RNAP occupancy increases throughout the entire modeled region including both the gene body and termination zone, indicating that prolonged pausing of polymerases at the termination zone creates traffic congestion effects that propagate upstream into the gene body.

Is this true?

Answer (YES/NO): NO